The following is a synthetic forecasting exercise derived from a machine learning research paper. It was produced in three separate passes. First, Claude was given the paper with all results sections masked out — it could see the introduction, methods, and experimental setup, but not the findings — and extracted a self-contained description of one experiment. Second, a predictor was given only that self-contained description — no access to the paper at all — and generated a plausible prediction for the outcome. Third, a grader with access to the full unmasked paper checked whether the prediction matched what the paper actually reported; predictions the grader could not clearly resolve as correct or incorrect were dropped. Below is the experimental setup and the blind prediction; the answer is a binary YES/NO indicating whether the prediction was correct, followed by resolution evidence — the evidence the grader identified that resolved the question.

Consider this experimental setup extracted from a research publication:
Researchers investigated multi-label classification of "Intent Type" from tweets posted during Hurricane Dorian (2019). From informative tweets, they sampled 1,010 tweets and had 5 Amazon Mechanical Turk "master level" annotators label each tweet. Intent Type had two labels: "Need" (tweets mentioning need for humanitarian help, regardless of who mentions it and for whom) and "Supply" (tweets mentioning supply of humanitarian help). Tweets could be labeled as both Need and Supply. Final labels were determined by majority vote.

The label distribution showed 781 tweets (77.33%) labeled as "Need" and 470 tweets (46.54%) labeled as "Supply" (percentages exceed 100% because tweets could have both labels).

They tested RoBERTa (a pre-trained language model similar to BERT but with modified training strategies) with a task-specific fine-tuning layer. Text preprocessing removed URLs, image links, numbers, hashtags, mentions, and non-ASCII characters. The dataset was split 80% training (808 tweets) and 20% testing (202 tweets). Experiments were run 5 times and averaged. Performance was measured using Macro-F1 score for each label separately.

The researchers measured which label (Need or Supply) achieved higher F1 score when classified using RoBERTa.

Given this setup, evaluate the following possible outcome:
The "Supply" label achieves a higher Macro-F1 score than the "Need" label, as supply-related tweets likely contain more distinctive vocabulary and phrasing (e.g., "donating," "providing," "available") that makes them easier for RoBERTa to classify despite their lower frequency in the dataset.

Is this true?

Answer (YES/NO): YES